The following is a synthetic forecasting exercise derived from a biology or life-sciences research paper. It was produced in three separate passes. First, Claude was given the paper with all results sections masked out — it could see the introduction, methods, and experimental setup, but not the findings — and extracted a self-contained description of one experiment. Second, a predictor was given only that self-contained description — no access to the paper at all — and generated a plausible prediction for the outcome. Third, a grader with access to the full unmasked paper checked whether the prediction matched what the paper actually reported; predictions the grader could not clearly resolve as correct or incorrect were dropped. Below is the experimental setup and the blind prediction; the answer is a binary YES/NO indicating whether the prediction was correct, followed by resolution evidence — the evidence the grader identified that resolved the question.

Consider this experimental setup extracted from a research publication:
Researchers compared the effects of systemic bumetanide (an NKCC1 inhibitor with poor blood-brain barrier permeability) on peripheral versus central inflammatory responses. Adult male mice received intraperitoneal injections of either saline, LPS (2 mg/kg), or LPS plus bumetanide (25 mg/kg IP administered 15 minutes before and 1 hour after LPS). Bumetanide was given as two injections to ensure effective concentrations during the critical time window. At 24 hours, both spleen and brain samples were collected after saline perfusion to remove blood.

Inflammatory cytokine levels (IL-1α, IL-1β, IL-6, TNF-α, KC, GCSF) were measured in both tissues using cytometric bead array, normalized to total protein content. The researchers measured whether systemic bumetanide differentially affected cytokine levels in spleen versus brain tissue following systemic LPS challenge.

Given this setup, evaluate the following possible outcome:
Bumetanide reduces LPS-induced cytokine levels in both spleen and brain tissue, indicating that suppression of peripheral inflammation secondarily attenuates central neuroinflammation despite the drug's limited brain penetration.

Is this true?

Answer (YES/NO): NO